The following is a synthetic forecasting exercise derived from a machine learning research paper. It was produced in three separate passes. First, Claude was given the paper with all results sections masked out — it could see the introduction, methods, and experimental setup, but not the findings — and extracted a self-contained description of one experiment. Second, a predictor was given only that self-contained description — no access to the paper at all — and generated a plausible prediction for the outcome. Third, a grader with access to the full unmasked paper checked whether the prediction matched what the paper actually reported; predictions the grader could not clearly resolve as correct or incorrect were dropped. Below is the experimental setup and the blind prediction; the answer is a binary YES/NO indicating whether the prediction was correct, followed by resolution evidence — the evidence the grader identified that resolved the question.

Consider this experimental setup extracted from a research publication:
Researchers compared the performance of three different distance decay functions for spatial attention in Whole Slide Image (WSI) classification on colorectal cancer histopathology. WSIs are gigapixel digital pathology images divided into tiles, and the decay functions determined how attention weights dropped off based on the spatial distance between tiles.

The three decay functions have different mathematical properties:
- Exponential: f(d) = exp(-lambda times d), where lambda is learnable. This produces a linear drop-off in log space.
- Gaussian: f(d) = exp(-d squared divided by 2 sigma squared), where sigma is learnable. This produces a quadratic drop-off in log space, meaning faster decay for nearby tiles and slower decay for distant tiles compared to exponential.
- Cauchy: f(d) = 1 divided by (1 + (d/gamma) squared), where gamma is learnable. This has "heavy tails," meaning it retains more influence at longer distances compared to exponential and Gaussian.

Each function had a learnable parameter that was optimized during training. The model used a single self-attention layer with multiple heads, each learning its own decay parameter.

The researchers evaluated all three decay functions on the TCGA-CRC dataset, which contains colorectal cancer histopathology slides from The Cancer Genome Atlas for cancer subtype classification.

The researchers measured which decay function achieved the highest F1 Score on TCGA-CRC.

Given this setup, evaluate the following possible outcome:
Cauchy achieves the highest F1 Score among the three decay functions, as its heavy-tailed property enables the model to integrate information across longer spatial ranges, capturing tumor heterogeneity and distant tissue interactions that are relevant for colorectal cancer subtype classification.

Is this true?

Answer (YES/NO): YES